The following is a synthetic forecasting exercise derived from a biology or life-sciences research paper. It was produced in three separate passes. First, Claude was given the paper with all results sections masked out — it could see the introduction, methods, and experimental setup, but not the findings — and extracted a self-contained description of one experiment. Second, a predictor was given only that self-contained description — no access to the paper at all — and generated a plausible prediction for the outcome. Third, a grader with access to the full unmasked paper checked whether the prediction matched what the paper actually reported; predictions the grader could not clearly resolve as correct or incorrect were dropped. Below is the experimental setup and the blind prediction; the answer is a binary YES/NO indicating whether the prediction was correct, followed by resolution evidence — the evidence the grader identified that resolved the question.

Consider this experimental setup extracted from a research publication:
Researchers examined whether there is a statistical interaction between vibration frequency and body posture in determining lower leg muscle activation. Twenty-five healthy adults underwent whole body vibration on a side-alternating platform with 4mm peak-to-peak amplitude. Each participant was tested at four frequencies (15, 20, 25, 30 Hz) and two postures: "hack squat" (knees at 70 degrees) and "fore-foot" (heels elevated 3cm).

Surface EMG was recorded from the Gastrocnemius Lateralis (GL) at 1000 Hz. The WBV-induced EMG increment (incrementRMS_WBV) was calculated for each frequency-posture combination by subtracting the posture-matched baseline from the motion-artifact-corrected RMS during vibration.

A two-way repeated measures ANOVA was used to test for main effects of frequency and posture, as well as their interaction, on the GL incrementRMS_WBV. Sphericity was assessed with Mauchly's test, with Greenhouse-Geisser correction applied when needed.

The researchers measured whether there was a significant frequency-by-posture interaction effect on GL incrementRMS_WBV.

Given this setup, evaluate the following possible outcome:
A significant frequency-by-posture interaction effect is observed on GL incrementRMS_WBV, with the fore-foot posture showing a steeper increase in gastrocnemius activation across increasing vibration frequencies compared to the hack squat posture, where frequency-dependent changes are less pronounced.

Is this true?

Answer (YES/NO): NO